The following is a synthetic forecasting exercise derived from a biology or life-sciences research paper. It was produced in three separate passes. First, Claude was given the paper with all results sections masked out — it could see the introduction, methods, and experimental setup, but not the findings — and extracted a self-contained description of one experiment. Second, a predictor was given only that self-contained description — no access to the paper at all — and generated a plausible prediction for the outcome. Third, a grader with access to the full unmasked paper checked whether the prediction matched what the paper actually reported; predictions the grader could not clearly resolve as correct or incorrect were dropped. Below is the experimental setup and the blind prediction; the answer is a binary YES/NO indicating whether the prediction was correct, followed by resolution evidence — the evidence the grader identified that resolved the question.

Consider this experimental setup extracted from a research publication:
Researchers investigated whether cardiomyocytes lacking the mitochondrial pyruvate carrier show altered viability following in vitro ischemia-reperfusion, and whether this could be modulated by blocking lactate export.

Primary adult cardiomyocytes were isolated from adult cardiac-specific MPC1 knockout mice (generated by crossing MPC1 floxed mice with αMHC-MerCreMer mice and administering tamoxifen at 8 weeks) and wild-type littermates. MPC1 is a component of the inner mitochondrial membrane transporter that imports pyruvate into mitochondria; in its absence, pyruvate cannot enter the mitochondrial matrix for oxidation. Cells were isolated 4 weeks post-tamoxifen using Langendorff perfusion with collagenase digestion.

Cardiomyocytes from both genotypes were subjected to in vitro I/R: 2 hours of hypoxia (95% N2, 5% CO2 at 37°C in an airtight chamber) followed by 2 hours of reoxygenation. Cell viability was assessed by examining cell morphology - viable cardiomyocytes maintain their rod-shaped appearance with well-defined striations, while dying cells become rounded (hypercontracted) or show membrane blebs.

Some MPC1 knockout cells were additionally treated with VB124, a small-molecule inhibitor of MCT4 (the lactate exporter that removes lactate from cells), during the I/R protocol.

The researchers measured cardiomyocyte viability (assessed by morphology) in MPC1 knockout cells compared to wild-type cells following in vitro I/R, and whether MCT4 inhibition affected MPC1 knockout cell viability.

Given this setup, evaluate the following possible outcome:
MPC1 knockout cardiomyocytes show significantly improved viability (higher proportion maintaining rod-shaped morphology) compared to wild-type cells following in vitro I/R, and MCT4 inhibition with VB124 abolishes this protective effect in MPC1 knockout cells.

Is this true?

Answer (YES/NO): NO